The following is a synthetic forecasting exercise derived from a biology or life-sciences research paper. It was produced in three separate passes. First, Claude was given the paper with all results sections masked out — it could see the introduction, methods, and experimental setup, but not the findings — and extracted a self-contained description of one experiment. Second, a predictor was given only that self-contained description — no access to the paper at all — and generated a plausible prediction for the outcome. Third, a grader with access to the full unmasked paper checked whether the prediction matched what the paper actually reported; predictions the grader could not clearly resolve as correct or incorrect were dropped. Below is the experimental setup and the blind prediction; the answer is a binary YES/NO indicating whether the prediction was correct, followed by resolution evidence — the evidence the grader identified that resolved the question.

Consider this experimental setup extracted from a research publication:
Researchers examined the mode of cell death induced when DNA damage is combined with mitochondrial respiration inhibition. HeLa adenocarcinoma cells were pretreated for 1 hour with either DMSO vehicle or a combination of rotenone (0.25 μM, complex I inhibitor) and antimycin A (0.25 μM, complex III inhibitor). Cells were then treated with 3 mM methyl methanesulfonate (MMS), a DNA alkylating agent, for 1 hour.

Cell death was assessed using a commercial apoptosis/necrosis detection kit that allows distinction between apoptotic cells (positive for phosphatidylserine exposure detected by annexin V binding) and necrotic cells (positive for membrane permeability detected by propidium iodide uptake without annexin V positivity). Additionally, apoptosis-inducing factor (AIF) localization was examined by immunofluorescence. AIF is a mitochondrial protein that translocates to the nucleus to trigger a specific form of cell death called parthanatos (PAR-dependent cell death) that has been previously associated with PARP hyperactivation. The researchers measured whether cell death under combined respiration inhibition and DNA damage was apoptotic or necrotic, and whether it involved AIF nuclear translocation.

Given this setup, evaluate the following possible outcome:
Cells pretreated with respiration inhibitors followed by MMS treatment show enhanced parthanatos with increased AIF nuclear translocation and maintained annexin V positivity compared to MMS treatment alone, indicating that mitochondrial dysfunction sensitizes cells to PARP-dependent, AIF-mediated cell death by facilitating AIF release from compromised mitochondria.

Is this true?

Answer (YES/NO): NO